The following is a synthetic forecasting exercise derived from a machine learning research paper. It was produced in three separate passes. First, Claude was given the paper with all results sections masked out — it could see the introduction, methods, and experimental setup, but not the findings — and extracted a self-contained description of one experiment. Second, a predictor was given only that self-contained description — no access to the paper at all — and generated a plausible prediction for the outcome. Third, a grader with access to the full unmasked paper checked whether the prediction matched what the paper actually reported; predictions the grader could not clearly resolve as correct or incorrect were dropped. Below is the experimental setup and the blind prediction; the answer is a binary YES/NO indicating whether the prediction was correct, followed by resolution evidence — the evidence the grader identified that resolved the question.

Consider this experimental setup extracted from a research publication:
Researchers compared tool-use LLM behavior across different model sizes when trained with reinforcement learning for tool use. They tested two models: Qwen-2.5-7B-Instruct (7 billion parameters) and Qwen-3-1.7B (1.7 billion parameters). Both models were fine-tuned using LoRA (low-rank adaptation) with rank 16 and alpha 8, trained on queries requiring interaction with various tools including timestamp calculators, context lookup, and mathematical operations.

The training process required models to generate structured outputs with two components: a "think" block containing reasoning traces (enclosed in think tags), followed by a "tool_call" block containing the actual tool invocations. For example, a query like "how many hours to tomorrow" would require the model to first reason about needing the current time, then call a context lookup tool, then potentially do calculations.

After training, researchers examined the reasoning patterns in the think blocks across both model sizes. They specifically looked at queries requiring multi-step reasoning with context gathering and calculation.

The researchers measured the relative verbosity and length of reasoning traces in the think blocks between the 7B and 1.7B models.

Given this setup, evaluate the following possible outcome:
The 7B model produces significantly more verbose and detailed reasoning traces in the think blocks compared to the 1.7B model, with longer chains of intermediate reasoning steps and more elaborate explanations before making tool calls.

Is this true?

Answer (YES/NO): NO